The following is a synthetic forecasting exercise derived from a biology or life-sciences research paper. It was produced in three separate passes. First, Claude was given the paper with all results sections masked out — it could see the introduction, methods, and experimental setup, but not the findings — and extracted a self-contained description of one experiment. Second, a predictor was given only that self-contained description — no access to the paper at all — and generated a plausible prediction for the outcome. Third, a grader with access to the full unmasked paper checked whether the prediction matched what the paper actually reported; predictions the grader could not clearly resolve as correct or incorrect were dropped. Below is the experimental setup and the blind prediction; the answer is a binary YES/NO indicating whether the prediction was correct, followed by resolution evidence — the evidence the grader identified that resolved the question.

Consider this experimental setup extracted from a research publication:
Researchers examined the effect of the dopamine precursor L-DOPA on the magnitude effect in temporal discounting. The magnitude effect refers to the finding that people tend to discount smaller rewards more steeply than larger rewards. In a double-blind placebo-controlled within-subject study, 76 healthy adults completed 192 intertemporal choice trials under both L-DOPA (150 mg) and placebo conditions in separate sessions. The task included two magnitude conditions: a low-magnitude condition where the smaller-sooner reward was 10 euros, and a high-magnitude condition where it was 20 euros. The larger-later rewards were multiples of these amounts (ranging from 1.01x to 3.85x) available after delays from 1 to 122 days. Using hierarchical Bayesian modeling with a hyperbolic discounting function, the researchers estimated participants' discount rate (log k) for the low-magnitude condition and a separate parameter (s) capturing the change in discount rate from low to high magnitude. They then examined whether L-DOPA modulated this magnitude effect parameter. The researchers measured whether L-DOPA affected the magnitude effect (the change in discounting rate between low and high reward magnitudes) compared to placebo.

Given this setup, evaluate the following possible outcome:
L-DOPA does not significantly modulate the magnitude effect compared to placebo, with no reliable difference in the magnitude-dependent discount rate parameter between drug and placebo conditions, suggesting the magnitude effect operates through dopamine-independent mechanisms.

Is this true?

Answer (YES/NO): YES